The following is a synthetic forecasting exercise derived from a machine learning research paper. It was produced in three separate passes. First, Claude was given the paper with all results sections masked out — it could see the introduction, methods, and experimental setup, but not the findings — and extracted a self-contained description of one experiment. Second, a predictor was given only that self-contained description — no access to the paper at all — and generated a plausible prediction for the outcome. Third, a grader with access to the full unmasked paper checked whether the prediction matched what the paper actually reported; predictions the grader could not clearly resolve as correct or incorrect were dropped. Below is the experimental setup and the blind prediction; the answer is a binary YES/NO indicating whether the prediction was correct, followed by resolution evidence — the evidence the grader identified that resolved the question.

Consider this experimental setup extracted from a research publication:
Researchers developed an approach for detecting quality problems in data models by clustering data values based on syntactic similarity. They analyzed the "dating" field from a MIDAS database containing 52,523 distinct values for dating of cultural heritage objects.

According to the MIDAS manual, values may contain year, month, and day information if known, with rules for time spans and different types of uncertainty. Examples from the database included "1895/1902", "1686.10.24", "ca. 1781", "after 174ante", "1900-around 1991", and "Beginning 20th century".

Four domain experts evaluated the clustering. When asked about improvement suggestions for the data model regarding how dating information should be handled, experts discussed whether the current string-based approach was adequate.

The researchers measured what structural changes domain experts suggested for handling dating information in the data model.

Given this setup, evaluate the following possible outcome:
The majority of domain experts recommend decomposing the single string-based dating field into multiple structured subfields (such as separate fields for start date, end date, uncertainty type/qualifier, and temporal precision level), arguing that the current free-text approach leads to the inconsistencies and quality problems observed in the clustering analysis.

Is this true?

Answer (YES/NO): YES